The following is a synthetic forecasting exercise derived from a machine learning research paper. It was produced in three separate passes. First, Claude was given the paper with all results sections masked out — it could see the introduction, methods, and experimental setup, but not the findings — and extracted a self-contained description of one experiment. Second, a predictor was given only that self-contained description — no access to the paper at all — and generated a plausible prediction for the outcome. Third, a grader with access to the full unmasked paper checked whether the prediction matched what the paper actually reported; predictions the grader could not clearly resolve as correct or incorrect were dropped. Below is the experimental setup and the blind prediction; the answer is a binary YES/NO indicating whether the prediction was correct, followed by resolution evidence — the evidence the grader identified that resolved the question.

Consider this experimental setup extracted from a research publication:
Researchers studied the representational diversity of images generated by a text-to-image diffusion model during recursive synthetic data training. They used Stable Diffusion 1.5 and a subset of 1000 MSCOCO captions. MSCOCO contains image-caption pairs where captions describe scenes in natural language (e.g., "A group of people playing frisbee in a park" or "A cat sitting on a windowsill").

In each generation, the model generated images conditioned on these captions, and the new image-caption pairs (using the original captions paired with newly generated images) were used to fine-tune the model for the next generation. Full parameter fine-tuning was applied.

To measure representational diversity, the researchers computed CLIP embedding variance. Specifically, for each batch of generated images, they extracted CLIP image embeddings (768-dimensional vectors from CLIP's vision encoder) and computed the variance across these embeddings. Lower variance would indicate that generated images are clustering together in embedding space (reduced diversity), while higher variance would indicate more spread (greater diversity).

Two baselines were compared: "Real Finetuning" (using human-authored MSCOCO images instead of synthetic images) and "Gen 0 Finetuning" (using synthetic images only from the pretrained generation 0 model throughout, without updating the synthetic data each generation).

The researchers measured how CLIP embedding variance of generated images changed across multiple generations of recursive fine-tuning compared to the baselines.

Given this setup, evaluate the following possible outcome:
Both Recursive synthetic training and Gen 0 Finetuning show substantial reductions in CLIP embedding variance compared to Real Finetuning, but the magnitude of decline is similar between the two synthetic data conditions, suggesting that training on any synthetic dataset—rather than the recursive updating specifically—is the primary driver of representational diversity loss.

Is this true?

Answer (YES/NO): NO